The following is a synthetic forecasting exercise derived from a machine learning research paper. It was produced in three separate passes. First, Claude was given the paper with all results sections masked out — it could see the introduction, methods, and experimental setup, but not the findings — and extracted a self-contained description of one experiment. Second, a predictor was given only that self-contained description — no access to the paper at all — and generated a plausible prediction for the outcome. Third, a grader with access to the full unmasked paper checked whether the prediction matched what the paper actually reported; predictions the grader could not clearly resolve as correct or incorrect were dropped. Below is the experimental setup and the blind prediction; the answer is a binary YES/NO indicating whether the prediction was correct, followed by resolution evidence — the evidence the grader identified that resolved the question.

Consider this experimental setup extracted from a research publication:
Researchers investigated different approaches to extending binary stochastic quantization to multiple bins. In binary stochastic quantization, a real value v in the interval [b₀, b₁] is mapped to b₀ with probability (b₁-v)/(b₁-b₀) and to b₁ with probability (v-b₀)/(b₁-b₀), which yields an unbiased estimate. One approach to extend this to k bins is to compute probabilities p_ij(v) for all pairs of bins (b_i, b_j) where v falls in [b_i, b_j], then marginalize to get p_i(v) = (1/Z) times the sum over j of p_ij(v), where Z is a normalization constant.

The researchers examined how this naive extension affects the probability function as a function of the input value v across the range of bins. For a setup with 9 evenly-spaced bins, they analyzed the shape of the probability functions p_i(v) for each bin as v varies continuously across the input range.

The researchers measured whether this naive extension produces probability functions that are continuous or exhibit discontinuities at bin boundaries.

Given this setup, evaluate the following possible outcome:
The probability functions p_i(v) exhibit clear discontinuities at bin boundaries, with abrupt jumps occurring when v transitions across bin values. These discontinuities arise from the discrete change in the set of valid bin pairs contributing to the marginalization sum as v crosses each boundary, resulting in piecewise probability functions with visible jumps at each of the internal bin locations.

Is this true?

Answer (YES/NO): YES